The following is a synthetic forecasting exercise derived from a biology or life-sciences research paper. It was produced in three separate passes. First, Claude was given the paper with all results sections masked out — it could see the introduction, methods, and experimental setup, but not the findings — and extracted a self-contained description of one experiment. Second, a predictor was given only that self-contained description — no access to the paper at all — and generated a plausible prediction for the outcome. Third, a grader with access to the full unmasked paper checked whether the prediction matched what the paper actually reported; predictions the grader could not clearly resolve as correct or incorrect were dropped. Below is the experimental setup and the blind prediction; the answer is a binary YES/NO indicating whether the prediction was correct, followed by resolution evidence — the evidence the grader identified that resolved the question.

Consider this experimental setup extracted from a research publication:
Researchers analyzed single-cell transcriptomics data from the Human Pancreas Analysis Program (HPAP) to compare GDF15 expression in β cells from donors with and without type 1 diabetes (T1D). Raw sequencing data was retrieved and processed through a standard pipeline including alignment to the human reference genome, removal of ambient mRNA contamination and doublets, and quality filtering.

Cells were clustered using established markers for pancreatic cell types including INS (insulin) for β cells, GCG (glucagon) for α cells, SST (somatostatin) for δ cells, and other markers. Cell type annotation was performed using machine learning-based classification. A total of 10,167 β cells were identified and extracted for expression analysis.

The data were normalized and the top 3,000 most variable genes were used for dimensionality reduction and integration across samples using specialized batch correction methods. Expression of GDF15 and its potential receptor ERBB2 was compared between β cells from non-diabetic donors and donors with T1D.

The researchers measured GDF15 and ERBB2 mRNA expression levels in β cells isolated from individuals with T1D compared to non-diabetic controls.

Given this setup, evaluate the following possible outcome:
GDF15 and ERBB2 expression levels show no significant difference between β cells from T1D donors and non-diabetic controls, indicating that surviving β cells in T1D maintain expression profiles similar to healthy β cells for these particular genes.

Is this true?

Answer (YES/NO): NO